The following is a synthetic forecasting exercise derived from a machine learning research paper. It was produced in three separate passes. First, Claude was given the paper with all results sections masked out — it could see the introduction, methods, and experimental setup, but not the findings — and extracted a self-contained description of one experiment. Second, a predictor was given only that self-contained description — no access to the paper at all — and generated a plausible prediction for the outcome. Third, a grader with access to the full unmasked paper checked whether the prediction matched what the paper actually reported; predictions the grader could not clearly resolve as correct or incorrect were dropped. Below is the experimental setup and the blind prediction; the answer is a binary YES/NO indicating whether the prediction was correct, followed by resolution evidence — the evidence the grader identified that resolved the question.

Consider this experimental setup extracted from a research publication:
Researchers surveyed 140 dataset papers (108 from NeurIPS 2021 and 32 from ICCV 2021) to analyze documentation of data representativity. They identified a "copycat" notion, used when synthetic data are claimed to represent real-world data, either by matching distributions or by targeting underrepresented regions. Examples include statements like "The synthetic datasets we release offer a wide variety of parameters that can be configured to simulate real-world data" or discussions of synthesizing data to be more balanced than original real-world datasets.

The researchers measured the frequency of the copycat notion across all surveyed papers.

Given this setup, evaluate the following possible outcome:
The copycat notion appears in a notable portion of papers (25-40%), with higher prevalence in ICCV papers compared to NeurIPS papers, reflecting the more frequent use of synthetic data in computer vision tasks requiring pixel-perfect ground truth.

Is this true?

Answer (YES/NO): NO